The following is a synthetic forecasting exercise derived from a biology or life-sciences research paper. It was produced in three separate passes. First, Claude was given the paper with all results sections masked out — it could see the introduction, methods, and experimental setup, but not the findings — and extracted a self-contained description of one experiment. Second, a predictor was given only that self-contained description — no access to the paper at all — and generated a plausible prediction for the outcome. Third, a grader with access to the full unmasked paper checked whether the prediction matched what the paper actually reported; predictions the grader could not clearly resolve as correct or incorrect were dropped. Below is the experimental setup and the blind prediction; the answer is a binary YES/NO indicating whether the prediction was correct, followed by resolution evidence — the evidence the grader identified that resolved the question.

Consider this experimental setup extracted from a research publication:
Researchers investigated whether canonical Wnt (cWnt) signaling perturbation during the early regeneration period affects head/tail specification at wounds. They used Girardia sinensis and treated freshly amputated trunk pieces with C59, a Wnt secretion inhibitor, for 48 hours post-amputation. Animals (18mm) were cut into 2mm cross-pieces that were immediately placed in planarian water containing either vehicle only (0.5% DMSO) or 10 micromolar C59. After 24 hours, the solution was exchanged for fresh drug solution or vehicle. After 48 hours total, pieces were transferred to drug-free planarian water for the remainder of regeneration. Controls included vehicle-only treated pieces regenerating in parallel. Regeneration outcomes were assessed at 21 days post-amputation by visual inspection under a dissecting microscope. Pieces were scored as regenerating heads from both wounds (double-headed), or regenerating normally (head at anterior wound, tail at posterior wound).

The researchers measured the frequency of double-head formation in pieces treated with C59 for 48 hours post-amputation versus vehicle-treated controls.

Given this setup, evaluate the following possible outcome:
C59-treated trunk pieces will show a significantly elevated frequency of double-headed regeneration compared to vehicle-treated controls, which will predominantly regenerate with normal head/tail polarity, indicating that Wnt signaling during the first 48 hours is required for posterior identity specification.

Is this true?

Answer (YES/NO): YES